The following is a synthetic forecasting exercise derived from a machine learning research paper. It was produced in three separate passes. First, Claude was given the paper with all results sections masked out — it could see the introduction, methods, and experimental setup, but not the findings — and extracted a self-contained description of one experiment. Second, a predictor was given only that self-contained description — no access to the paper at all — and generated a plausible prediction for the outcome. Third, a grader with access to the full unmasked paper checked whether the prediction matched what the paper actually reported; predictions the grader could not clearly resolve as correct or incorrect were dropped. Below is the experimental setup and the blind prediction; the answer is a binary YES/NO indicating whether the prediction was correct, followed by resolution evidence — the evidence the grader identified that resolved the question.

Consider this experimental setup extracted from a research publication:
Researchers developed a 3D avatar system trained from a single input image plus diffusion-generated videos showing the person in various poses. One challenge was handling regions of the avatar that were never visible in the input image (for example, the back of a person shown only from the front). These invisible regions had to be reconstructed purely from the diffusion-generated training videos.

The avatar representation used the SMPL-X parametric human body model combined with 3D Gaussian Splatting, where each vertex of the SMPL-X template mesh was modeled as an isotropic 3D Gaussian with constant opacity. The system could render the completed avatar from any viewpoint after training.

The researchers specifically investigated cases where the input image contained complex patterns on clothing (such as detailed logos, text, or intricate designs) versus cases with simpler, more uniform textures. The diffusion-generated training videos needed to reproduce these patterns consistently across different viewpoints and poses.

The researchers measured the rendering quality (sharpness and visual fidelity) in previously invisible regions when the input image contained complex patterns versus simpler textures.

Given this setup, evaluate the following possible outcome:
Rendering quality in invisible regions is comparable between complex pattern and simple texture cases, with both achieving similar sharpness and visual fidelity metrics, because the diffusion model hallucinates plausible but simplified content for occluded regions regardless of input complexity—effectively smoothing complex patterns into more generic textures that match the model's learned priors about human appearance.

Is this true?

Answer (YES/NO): NO